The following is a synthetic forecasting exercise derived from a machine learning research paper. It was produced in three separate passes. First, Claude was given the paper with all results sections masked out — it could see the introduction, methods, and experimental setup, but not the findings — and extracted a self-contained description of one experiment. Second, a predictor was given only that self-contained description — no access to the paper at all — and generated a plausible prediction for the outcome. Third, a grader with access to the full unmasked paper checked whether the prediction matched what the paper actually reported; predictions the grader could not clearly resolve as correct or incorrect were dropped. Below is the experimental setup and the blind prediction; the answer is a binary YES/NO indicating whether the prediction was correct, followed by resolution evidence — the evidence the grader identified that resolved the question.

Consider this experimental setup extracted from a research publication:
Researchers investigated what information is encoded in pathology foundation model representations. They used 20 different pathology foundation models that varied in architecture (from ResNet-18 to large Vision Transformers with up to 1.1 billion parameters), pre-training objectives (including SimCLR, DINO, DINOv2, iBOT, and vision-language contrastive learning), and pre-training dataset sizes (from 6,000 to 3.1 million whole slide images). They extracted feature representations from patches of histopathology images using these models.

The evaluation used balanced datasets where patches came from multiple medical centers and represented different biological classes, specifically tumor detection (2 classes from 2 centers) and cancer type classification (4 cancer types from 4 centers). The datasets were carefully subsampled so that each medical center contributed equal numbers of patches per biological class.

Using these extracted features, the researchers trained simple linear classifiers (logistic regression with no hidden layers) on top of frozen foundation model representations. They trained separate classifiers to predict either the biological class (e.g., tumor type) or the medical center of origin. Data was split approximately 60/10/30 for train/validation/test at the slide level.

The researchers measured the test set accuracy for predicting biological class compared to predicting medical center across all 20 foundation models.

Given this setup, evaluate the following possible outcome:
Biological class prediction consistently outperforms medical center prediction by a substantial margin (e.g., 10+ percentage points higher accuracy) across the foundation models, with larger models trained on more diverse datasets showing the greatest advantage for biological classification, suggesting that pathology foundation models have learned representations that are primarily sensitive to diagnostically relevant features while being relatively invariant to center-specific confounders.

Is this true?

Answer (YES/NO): NO